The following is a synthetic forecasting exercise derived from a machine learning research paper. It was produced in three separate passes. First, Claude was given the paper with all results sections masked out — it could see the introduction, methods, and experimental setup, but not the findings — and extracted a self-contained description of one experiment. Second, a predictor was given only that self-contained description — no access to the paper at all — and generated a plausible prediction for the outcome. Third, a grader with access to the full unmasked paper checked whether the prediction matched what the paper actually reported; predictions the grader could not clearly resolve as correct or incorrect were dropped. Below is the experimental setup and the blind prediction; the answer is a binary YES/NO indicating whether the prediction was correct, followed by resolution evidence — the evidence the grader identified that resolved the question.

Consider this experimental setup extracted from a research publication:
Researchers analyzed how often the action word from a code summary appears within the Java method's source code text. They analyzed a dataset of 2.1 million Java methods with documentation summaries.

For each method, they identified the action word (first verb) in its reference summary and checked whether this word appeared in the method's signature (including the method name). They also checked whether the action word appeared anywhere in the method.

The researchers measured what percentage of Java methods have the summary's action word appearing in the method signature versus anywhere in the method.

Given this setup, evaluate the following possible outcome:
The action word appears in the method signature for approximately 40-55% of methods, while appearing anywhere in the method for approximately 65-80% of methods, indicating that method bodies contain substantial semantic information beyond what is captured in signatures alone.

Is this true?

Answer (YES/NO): YES